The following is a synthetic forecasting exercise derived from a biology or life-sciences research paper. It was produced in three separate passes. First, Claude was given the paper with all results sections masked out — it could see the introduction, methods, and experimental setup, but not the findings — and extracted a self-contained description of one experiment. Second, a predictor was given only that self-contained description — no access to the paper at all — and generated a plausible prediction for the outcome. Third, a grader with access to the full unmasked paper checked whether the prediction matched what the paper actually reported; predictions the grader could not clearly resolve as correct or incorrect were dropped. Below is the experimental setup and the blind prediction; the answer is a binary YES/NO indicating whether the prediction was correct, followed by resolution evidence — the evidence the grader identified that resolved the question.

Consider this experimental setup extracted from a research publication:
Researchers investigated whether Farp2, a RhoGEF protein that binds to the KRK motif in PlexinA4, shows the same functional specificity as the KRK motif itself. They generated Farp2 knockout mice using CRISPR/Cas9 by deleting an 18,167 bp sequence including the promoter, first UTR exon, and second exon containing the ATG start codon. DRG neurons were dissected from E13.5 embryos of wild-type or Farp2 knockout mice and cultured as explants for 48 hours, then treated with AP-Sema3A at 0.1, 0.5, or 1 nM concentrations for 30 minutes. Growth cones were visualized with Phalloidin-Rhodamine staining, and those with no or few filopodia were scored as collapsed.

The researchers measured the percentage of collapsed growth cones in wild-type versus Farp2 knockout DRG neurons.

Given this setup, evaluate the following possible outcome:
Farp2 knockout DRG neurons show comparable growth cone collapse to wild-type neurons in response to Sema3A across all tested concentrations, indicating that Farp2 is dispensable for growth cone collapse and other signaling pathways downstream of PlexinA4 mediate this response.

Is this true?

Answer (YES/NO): YES